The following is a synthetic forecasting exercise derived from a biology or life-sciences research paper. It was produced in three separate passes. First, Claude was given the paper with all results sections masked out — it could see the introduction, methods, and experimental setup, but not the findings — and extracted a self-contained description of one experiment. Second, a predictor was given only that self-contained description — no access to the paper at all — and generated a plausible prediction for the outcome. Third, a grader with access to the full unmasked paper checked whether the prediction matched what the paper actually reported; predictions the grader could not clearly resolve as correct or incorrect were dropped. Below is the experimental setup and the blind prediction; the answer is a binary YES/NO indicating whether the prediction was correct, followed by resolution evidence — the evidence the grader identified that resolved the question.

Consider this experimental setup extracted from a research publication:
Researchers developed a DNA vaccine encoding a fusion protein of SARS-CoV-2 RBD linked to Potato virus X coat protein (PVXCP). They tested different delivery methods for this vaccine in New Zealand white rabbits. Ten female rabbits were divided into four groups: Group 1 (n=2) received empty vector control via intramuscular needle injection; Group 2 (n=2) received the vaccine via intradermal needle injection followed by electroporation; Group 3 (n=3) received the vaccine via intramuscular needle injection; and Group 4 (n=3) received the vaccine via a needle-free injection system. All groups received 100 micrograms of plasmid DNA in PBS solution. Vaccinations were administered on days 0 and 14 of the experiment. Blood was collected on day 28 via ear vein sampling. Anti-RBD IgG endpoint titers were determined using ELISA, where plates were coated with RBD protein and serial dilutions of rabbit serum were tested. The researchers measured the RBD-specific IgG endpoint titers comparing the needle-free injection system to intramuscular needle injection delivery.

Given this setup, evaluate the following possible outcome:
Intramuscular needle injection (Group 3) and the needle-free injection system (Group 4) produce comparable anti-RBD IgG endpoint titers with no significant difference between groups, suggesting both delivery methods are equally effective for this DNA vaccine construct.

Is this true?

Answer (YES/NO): NO